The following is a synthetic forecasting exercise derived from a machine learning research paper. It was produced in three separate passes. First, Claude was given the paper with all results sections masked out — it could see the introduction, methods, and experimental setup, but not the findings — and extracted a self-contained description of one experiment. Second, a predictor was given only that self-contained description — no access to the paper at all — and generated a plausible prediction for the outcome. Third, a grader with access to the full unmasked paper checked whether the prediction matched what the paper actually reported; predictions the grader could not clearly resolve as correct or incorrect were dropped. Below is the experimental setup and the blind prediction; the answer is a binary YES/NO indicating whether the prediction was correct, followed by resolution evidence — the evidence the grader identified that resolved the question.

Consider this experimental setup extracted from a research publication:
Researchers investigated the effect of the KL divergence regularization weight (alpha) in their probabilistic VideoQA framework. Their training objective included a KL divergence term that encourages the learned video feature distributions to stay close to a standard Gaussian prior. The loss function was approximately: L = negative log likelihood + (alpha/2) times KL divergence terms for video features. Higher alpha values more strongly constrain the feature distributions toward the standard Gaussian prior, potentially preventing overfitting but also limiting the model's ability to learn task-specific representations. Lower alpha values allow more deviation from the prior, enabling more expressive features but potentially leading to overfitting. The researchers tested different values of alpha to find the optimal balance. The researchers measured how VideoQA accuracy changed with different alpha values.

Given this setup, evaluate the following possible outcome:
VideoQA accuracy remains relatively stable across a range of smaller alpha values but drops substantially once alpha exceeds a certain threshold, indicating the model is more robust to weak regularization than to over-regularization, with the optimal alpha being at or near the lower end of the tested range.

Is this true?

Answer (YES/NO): NO